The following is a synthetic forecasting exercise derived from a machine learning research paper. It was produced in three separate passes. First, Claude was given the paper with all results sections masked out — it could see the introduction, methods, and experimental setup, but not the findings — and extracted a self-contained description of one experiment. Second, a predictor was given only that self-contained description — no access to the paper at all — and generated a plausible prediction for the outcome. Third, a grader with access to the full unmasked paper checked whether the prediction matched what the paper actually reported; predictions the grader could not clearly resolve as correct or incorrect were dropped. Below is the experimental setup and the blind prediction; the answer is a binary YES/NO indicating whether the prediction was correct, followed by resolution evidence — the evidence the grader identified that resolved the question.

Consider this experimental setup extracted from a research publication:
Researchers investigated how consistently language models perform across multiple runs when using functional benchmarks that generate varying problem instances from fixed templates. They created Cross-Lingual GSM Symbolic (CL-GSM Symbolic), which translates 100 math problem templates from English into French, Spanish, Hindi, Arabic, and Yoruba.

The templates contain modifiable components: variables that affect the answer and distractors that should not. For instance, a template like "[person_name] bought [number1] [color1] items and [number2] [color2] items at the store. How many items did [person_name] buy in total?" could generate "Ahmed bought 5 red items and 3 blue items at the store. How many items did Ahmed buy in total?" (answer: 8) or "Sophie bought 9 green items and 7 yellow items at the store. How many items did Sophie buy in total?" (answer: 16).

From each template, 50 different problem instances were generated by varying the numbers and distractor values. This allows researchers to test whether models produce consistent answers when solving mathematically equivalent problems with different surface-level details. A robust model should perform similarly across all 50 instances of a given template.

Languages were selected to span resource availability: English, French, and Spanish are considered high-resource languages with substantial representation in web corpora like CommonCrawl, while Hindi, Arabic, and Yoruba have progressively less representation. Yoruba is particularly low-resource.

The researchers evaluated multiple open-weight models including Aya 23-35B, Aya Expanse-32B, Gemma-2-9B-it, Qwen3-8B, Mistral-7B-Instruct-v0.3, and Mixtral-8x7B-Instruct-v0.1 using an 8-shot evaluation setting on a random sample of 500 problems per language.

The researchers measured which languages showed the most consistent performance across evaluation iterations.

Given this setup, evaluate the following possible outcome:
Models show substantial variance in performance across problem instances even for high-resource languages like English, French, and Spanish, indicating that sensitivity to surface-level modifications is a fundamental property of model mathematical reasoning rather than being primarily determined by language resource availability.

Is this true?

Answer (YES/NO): NO